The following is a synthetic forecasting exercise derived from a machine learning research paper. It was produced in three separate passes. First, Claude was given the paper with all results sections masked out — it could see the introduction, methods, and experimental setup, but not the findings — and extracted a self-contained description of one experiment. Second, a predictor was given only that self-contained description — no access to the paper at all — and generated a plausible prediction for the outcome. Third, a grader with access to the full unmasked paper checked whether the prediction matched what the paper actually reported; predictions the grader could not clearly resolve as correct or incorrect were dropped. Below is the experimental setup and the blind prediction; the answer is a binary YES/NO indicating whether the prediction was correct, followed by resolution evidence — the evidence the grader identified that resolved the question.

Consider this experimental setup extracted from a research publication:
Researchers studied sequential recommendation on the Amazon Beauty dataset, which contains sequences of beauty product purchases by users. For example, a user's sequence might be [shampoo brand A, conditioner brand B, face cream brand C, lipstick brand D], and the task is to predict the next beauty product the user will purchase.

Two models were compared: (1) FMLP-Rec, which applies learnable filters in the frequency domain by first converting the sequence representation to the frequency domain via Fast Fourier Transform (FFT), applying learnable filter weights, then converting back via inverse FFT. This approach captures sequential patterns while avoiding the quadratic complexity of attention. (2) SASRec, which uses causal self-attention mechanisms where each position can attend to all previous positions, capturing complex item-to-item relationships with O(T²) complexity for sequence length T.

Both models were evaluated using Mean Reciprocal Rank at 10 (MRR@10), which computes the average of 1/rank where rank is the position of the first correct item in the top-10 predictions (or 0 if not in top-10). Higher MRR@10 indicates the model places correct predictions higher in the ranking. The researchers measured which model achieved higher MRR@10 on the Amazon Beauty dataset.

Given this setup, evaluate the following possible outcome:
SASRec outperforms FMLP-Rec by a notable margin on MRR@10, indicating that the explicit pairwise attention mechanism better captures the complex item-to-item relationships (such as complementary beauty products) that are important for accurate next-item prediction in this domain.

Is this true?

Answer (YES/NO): NO